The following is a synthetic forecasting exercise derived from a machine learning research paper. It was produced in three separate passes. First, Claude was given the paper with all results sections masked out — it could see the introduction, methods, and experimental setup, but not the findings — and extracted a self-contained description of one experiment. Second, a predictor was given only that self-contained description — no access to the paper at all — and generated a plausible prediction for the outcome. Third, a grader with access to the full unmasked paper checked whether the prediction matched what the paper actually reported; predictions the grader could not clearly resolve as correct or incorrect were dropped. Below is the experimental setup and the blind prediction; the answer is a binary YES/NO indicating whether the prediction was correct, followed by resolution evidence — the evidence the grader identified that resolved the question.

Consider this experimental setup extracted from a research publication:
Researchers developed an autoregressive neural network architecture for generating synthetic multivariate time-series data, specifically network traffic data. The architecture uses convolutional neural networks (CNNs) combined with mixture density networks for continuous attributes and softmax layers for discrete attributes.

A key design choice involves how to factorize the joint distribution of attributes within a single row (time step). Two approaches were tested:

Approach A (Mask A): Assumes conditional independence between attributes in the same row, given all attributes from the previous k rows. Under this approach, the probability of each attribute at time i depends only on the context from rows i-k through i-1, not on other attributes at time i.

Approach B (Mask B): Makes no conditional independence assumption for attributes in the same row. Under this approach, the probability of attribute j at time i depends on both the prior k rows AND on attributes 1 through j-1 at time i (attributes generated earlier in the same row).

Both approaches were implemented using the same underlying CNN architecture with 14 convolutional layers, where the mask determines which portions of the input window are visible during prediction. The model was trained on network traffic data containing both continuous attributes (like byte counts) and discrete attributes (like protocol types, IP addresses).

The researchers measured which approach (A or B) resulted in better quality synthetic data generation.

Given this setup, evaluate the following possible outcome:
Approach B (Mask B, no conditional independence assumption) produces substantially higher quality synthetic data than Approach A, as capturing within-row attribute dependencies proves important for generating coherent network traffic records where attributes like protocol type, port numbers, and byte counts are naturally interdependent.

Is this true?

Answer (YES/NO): NO